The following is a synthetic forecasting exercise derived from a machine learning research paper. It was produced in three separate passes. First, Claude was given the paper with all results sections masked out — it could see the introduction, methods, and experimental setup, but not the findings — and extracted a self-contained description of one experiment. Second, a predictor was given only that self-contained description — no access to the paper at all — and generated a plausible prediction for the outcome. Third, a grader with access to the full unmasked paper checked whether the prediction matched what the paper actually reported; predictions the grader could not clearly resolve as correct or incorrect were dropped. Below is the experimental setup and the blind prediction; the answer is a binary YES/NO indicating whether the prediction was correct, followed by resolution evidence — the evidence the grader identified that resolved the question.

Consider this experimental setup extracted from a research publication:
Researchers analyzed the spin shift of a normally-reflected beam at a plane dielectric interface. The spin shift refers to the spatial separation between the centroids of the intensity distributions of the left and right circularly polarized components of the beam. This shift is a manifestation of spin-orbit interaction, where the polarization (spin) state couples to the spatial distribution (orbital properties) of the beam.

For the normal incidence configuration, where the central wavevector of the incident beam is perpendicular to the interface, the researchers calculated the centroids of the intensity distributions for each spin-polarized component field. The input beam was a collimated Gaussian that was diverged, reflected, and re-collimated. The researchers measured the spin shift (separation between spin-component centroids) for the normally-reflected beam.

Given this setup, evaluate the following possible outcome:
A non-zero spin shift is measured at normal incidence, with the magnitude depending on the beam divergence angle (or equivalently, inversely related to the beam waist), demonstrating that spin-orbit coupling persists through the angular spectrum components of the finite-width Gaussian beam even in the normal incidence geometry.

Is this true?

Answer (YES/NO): NO